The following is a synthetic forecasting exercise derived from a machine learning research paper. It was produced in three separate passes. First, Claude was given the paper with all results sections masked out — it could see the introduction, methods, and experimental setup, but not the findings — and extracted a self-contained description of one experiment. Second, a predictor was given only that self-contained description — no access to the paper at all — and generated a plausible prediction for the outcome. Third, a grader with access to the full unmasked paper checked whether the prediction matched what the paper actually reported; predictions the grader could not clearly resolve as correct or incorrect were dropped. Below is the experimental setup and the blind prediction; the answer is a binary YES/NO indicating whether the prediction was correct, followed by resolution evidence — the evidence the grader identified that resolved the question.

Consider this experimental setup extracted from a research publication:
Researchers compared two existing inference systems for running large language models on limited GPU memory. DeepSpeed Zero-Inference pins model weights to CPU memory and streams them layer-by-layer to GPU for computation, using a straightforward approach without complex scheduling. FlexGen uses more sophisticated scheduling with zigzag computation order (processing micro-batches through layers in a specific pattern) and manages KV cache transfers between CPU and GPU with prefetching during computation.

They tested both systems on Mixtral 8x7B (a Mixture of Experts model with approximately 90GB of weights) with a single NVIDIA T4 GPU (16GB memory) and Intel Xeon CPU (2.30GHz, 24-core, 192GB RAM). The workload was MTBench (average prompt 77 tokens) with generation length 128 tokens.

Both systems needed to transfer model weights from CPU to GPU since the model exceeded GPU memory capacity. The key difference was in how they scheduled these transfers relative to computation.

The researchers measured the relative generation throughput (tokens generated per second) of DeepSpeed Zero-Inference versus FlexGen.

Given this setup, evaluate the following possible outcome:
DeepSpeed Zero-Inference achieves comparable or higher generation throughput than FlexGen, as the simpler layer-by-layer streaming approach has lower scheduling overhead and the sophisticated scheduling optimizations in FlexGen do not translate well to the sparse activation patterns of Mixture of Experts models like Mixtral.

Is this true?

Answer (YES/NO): NO